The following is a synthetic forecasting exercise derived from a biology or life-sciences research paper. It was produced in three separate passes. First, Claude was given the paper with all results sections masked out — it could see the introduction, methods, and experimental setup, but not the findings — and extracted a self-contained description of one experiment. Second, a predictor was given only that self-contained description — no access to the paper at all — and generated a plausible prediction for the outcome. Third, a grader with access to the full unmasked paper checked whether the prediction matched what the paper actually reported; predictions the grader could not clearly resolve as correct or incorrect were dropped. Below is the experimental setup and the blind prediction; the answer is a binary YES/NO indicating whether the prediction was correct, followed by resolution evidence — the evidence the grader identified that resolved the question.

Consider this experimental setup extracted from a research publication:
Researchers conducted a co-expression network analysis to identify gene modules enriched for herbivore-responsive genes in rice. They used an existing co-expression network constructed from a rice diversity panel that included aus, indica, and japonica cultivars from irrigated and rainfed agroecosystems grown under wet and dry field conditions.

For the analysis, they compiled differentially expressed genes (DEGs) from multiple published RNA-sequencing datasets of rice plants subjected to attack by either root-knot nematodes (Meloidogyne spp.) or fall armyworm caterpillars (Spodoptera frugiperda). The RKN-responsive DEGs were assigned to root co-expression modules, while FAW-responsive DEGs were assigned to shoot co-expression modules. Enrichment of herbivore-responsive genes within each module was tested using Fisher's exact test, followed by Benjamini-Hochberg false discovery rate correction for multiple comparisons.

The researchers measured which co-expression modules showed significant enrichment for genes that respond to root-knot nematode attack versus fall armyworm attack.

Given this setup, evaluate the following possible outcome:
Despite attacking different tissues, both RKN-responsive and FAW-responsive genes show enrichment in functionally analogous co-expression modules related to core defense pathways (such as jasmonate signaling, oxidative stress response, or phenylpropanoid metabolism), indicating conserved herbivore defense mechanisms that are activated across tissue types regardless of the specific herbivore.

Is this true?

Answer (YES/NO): YES